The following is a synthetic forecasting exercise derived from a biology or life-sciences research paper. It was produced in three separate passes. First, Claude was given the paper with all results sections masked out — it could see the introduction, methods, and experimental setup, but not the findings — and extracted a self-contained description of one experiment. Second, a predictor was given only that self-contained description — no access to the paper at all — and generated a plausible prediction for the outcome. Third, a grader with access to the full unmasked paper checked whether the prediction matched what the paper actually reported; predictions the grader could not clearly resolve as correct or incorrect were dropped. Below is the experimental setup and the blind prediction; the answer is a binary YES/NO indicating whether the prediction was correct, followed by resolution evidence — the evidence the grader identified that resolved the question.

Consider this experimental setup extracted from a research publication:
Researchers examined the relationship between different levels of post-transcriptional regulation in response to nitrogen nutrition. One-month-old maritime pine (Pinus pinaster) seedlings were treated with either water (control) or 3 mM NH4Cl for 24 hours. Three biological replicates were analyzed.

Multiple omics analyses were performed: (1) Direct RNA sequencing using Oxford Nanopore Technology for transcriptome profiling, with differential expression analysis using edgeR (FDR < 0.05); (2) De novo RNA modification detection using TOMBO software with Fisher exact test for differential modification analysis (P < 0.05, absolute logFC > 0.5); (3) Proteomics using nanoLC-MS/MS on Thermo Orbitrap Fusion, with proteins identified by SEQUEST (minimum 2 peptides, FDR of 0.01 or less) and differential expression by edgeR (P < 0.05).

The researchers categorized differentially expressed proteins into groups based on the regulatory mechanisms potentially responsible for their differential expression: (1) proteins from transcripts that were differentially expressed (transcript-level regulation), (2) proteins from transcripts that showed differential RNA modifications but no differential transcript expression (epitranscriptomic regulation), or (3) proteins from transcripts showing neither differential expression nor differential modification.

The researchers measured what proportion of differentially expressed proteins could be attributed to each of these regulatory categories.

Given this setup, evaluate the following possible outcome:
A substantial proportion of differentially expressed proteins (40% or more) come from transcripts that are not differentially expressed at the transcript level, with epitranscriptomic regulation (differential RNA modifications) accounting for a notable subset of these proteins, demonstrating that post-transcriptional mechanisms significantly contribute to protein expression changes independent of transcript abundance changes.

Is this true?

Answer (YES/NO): YES